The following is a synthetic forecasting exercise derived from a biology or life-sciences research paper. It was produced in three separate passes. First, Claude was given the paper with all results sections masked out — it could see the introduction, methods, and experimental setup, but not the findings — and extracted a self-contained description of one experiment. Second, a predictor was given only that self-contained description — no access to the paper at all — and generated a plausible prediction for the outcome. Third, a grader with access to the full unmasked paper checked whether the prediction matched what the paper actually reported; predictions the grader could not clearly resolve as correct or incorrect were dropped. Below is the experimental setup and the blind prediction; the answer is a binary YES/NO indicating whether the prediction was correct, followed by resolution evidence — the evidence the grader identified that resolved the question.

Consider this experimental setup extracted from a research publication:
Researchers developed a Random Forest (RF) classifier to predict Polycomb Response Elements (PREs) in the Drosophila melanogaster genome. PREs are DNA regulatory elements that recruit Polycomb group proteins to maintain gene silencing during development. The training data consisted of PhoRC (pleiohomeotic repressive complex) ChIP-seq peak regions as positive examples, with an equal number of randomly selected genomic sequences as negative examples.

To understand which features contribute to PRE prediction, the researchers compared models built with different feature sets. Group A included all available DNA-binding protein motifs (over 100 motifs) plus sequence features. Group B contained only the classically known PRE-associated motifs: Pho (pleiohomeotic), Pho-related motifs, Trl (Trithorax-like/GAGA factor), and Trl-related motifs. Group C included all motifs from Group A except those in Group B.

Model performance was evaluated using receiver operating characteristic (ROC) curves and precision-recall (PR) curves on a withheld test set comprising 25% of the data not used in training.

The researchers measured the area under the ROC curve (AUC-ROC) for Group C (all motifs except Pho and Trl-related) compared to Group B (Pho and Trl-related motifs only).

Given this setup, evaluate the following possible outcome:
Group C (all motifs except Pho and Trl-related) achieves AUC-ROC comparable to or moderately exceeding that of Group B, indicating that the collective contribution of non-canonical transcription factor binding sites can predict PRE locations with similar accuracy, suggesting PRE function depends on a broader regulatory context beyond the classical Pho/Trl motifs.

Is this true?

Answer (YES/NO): NO